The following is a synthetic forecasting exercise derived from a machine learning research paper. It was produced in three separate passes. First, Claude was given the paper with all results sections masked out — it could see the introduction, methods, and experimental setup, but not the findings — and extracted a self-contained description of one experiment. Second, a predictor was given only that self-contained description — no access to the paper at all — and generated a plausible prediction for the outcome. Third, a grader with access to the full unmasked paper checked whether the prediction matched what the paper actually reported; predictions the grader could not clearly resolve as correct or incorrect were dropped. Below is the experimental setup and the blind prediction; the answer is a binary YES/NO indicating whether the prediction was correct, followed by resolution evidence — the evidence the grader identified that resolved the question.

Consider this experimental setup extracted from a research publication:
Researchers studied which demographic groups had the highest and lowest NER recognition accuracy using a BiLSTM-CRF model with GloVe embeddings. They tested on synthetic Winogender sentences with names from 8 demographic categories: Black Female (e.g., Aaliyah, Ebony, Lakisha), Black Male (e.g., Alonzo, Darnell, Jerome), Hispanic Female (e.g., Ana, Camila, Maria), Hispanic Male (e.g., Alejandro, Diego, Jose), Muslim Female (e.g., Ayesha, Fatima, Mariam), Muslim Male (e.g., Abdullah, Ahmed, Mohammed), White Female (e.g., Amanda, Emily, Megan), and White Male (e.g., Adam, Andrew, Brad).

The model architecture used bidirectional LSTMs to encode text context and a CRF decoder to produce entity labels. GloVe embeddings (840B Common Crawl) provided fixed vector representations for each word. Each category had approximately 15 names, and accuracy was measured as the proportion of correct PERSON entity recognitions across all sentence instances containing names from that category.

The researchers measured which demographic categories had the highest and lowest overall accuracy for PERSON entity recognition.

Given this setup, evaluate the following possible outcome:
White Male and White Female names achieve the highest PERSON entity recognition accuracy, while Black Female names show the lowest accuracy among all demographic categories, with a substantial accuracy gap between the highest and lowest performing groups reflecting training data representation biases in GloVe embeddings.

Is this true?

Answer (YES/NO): NO